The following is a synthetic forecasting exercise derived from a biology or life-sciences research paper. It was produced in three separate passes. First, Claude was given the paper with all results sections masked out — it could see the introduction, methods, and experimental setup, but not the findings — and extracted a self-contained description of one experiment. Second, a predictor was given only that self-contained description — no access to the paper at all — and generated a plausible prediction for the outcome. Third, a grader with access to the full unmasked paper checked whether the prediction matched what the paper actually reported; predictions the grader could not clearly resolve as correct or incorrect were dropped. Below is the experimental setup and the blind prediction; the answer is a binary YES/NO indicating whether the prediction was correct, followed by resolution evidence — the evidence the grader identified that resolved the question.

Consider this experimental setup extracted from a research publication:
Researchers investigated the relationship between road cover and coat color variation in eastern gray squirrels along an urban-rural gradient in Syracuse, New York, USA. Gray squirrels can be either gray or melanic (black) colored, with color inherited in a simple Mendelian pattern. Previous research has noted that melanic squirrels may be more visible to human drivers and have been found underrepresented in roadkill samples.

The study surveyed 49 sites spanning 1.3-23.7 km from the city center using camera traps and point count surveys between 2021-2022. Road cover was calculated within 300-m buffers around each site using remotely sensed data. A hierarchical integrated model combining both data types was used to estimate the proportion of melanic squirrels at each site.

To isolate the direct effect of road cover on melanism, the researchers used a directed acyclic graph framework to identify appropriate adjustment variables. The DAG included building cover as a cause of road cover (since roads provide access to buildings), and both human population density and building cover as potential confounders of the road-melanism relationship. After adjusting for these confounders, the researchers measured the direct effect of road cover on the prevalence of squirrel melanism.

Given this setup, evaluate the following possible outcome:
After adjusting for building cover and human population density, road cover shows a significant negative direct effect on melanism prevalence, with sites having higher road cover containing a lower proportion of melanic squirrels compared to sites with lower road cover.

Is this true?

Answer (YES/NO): YES